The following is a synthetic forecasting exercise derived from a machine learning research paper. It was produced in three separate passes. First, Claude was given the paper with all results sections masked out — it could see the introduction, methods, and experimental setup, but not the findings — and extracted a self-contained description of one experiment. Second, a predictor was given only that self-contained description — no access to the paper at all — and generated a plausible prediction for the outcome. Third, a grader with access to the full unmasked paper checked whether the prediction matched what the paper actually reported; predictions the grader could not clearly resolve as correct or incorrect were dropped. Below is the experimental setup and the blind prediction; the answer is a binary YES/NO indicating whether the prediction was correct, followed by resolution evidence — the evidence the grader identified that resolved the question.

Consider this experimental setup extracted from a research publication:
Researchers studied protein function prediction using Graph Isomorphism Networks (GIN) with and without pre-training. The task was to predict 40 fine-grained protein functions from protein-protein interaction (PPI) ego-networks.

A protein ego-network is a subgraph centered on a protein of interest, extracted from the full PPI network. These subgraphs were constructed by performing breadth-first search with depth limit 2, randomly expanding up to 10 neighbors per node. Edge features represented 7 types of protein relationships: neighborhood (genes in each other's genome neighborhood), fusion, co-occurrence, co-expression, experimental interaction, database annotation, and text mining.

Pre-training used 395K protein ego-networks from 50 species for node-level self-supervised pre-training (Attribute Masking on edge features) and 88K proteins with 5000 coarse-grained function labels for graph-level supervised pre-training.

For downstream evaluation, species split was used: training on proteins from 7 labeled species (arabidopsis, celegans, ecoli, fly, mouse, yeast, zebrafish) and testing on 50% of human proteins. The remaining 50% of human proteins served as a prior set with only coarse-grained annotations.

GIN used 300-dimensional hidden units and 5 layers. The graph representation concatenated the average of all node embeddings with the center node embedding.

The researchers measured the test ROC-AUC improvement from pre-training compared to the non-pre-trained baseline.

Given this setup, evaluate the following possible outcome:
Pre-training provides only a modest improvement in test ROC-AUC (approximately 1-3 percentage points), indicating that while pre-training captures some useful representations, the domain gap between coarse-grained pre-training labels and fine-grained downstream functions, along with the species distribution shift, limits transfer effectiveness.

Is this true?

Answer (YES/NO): NO